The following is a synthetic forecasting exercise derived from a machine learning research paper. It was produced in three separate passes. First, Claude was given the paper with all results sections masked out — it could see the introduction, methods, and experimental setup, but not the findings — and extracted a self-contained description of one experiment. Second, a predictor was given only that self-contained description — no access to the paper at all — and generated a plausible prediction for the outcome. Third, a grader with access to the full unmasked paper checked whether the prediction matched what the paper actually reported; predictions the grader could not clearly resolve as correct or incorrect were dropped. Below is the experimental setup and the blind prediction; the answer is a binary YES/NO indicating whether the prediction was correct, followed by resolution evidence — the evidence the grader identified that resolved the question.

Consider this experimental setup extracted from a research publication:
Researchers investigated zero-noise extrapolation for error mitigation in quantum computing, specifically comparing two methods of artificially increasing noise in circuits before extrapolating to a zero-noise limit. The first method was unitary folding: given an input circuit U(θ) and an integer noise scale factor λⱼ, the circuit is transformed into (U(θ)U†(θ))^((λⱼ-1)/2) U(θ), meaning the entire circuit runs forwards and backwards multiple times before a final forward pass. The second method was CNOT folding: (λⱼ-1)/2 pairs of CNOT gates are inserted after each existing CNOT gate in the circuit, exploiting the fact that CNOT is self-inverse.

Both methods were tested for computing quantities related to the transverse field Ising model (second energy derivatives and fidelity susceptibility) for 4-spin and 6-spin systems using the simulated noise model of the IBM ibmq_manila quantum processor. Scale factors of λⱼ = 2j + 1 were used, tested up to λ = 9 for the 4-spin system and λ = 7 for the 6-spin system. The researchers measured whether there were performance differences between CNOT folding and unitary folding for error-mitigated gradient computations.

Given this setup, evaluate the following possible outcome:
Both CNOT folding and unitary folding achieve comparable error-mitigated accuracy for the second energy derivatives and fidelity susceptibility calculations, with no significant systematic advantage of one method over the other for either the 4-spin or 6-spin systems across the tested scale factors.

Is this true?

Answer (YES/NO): YES